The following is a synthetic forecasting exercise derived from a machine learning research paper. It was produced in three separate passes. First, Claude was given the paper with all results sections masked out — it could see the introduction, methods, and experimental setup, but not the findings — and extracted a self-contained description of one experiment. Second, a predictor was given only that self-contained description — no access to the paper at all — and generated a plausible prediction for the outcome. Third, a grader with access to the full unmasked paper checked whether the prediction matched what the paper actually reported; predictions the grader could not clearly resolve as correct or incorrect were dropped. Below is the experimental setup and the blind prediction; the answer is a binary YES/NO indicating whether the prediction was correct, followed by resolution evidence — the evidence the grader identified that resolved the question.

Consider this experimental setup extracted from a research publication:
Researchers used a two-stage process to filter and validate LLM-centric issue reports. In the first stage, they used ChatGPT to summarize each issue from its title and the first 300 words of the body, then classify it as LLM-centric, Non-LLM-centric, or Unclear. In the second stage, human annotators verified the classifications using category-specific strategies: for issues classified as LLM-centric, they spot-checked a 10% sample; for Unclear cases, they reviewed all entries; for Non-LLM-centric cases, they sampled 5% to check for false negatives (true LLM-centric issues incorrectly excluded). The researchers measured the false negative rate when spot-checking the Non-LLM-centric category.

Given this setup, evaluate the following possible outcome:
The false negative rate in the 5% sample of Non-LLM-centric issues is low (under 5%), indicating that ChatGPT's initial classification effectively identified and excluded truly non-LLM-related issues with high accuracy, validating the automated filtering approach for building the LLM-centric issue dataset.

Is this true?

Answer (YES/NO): YES